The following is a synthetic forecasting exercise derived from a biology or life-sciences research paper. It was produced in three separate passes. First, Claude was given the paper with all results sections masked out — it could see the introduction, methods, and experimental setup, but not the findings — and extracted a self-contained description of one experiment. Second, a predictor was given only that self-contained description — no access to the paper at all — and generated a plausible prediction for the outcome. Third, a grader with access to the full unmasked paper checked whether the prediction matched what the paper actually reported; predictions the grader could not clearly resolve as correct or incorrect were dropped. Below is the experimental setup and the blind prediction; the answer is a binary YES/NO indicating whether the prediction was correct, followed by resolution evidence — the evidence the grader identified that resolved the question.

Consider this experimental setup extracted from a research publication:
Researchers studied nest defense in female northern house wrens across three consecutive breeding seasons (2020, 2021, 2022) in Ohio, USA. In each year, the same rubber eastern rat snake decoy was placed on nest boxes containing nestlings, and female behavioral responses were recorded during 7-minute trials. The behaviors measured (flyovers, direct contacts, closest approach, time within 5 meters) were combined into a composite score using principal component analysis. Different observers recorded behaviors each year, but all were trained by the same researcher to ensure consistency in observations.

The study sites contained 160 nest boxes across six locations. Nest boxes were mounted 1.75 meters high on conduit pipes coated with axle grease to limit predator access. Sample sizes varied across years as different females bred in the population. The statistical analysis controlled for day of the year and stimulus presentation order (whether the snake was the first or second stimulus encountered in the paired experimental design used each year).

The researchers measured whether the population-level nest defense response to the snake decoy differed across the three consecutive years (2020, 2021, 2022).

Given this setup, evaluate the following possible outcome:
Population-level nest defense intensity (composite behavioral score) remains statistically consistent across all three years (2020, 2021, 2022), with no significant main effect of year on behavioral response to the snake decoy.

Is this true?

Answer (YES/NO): YES